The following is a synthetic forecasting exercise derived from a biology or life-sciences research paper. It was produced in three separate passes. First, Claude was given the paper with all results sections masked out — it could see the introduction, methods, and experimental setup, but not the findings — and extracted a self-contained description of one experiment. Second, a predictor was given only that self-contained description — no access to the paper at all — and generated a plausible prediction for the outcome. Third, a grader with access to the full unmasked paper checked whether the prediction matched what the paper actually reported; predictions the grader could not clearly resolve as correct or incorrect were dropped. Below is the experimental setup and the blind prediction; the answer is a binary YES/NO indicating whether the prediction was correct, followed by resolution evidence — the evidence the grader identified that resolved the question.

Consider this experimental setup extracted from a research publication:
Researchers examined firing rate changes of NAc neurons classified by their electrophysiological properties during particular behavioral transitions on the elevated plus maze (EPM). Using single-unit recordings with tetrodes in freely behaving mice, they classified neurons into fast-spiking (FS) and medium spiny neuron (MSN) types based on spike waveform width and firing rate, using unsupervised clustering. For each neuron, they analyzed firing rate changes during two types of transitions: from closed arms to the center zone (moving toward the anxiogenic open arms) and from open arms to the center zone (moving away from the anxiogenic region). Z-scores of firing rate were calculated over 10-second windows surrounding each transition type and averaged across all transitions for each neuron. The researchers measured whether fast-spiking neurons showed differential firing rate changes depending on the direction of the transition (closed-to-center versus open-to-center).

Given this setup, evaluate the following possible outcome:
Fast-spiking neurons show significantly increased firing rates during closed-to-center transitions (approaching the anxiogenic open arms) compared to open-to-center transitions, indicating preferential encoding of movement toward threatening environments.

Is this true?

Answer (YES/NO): YES